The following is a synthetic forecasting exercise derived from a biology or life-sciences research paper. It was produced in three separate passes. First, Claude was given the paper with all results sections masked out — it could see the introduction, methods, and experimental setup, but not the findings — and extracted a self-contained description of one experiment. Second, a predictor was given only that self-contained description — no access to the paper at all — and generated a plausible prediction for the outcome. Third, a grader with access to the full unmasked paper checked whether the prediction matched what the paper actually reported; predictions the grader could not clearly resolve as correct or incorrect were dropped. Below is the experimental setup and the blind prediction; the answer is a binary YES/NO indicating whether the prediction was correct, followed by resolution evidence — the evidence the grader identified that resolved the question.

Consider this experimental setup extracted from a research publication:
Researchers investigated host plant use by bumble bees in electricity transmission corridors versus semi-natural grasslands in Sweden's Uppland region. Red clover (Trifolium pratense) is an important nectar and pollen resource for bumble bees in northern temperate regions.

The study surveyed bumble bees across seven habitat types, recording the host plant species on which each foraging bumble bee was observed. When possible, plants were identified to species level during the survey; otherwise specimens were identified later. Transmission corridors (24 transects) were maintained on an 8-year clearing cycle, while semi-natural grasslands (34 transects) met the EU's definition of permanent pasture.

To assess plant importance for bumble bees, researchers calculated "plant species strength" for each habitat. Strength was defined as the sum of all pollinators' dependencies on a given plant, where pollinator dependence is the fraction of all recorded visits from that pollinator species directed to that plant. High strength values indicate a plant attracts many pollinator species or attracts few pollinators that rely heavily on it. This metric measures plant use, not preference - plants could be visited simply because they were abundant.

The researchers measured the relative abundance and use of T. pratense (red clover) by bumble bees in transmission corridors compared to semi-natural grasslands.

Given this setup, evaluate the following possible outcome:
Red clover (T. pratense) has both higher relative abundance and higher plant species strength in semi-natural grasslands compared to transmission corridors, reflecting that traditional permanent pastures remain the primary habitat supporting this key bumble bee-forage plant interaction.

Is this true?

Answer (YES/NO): YES